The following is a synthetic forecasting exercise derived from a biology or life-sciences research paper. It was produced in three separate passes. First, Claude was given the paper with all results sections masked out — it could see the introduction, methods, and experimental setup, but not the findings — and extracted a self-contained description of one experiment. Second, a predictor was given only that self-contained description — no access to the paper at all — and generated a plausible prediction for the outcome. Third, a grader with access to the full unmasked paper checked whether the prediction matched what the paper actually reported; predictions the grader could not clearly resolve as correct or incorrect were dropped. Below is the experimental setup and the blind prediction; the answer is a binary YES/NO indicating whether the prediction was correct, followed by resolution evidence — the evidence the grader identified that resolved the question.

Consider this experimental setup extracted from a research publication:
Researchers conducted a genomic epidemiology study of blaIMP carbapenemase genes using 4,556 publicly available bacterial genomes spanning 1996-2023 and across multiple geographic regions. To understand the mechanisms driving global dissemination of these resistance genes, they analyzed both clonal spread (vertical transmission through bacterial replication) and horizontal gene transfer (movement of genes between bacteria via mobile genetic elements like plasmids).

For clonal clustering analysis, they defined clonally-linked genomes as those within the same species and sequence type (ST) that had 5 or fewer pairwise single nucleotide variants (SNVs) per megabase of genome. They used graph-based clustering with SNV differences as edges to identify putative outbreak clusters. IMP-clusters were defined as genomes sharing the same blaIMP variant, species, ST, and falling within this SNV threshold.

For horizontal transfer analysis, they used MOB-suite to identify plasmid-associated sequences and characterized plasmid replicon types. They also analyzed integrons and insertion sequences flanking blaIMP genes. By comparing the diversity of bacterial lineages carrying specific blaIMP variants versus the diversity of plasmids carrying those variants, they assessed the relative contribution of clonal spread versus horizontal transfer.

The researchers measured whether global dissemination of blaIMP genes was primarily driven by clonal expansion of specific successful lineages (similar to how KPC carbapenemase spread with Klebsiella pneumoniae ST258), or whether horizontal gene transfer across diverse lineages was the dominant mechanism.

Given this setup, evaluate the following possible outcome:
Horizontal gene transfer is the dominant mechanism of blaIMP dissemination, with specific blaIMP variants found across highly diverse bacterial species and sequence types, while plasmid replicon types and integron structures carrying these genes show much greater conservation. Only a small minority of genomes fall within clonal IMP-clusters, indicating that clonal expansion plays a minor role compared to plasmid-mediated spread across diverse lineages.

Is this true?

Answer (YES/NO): NO